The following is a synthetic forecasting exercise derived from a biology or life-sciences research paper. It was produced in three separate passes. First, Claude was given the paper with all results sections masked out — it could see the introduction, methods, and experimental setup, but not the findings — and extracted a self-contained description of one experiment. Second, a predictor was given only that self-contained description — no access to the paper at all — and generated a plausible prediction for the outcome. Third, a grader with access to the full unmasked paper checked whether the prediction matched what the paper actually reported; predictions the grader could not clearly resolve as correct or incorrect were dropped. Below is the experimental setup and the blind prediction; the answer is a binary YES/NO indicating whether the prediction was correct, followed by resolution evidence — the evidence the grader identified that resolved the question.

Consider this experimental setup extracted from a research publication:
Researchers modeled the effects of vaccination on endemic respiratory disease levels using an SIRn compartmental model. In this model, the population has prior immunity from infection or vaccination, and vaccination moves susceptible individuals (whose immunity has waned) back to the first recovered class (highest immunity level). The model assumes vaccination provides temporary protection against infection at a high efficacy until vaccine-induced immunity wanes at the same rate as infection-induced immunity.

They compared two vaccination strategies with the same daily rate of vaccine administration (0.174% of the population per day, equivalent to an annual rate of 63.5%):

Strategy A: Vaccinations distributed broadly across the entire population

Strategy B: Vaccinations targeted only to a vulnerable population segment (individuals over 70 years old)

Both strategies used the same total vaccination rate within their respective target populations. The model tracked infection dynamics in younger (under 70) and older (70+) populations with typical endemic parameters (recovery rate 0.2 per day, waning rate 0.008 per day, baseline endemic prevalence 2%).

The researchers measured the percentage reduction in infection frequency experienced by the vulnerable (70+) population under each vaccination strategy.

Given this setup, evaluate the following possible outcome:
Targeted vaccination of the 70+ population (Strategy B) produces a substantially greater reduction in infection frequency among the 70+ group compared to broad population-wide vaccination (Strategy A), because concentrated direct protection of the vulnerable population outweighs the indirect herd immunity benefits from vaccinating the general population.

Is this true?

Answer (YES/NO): NO